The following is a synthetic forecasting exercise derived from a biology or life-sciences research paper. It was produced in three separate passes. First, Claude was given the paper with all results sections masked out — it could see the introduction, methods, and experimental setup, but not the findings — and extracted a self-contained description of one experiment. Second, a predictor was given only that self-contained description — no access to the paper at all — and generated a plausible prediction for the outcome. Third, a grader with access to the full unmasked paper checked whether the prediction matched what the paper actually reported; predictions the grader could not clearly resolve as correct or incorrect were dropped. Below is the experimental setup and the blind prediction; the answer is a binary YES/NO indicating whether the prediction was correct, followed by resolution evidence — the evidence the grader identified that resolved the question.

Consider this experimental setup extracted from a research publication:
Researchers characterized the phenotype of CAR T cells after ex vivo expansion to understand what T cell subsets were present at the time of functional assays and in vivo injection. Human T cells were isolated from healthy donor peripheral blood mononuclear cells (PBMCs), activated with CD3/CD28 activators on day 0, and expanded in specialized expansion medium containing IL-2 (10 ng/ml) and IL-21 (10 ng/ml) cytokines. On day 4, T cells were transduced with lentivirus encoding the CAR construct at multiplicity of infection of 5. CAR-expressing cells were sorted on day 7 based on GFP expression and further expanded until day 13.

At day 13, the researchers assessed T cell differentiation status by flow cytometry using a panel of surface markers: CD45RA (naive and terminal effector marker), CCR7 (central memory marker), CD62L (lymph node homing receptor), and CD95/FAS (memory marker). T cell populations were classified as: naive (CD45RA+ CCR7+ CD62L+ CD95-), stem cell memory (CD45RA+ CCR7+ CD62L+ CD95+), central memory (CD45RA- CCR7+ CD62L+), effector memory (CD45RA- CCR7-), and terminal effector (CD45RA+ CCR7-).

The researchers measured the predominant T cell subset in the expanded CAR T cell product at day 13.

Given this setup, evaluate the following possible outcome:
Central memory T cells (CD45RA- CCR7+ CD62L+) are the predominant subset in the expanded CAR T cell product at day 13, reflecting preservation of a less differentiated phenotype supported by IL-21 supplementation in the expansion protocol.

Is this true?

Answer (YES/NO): NO